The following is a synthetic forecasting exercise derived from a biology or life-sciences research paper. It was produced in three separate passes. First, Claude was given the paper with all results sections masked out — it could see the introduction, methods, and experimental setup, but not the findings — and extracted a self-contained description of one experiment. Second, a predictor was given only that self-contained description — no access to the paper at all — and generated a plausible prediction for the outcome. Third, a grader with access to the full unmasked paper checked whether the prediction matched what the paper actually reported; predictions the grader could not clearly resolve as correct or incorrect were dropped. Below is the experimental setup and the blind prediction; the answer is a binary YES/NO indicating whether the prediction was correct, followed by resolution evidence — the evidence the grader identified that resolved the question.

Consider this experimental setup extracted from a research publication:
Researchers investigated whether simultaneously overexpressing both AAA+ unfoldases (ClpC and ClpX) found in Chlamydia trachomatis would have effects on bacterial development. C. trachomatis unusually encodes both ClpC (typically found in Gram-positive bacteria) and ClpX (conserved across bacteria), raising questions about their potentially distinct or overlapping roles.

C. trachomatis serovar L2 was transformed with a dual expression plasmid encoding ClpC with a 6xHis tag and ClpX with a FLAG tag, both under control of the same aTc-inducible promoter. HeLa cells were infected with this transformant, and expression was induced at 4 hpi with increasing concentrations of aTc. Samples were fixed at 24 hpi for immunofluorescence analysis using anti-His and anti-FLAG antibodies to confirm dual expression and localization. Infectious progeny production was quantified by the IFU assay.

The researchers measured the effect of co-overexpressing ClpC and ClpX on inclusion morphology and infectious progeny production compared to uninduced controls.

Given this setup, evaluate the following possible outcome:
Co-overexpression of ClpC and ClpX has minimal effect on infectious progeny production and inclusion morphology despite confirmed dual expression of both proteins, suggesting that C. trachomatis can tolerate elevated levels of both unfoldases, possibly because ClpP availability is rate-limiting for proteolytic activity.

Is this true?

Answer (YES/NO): NO